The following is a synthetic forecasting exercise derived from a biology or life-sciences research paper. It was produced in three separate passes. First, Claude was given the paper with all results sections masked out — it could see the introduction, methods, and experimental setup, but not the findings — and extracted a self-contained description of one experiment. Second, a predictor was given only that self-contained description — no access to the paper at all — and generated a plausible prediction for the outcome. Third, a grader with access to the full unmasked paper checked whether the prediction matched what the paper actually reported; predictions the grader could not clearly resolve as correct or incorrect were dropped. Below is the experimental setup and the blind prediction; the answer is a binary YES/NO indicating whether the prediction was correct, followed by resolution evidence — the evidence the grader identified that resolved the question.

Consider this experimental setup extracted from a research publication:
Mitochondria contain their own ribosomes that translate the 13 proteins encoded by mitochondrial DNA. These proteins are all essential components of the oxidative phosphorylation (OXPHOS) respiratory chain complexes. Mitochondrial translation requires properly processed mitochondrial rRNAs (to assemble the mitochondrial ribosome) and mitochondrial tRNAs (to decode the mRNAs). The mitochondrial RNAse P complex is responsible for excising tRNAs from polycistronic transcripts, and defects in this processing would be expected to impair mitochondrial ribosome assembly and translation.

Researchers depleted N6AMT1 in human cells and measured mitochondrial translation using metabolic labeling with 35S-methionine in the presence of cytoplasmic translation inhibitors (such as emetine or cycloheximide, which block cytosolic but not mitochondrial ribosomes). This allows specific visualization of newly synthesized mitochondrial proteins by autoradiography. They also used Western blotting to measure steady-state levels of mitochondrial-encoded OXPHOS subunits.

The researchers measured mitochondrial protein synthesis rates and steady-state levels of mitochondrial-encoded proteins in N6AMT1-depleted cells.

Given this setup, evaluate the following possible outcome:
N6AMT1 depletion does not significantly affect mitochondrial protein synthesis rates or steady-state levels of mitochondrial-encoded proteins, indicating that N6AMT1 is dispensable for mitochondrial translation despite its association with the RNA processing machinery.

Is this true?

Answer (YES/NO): NO